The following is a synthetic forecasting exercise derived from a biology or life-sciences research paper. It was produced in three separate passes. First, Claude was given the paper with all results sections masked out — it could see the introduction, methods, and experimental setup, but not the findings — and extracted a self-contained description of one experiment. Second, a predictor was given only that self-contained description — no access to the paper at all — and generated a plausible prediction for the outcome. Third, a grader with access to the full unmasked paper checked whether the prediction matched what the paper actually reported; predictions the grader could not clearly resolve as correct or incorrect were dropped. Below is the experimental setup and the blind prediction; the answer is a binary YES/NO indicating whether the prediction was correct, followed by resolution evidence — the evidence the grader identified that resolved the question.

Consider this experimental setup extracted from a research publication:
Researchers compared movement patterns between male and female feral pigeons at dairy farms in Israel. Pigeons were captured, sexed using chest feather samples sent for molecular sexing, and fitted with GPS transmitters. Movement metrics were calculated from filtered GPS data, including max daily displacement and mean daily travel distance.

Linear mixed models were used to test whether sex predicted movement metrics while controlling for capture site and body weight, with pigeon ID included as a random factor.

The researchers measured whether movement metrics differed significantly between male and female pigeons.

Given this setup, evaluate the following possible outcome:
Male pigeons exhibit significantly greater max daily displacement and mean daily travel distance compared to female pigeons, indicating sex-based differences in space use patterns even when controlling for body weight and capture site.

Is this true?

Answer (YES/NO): NO